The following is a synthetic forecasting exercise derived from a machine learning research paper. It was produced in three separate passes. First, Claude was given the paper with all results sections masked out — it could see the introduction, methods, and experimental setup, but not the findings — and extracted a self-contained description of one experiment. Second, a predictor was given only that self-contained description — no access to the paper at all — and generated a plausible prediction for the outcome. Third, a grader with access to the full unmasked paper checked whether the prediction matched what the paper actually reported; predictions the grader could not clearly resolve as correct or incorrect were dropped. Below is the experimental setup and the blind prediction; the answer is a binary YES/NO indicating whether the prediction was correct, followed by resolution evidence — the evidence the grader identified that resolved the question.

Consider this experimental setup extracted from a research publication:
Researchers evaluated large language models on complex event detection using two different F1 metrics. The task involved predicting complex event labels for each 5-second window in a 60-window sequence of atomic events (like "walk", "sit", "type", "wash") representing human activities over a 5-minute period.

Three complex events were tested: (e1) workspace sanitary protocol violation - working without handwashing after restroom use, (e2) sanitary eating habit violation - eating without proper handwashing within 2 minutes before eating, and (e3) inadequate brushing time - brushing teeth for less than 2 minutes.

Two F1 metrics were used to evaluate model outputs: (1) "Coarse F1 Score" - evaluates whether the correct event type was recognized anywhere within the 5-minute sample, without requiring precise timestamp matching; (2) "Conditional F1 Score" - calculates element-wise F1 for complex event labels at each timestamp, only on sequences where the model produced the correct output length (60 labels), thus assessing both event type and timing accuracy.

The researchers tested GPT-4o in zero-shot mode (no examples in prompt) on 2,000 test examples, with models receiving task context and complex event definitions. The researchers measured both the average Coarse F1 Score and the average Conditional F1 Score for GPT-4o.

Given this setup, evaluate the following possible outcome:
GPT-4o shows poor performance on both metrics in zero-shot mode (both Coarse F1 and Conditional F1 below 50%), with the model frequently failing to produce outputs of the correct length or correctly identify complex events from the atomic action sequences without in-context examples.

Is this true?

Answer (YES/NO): NO